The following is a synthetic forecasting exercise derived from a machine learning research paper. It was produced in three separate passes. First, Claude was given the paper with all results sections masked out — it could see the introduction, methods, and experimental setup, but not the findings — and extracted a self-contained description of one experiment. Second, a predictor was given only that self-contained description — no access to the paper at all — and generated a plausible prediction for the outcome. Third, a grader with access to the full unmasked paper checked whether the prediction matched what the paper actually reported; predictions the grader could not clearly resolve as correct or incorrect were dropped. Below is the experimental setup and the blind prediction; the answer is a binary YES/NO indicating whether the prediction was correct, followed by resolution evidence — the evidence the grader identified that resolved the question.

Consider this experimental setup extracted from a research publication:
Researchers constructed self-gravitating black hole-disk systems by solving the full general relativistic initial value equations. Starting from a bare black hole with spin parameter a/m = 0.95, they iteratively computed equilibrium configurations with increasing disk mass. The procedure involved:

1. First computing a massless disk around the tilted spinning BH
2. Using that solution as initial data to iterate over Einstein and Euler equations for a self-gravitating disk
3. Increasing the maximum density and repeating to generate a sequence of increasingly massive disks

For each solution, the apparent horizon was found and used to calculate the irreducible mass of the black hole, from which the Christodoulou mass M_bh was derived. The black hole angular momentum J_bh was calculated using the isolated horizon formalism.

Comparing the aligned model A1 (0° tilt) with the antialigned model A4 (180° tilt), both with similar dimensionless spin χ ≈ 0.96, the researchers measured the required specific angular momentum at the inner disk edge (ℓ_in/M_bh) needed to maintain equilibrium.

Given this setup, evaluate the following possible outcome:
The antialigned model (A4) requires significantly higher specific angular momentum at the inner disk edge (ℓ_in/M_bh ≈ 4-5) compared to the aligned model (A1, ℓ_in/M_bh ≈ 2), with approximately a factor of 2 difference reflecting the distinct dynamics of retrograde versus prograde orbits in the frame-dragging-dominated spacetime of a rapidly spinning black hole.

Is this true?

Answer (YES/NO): NO